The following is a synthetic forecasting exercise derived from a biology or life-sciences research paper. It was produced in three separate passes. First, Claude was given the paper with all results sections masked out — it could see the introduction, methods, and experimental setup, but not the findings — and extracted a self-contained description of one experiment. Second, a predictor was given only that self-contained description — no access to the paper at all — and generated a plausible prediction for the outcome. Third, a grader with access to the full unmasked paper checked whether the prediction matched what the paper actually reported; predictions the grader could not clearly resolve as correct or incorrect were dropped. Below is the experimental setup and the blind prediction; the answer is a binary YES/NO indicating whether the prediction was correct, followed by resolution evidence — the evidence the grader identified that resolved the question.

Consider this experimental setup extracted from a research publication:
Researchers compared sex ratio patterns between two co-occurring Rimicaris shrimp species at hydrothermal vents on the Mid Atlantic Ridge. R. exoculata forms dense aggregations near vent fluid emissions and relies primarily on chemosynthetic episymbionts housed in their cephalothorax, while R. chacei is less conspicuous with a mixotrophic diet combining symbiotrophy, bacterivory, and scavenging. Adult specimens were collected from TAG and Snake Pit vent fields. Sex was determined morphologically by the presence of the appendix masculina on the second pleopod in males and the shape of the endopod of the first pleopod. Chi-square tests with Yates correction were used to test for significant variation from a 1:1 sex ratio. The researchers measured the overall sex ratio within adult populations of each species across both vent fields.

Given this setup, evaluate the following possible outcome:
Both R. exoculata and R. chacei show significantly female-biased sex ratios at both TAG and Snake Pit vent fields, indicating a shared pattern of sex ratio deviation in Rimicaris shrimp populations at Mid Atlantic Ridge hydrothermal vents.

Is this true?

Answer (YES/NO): YES